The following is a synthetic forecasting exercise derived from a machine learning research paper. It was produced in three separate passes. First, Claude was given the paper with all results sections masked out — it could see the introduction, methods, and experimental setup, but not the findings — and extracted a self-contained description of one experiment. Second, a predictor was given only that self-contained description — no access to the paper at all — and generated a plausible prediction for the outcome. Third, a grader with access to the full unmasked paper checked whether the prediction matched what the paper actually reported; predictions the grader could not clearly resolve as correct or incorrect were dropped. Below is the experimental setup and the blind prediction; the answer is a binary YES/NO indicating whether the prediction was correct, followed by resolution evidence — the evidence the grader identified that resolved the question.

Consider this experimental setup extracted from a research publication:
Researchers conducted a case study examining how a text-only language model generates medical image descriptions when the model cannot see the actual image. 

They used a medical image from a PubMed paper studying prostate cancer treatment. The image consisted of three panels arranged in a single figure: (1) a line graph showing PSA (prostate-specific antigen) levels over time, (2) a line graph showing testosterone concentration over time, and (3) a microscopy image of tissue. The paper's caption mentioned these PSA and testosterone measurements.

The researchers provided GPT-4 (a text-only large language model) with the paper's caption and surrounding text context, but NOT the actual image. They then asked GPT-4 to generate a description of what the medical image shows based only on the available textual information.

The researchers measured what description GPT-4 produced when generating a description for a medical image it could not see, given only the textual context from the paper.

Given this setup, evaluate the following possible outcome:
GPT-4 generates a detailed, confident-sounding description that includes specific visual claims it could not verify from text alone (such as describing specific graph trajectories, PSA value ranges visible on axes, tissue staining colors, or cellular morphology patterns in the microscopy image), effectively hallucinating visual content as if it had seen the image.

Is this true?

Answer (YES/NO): YES